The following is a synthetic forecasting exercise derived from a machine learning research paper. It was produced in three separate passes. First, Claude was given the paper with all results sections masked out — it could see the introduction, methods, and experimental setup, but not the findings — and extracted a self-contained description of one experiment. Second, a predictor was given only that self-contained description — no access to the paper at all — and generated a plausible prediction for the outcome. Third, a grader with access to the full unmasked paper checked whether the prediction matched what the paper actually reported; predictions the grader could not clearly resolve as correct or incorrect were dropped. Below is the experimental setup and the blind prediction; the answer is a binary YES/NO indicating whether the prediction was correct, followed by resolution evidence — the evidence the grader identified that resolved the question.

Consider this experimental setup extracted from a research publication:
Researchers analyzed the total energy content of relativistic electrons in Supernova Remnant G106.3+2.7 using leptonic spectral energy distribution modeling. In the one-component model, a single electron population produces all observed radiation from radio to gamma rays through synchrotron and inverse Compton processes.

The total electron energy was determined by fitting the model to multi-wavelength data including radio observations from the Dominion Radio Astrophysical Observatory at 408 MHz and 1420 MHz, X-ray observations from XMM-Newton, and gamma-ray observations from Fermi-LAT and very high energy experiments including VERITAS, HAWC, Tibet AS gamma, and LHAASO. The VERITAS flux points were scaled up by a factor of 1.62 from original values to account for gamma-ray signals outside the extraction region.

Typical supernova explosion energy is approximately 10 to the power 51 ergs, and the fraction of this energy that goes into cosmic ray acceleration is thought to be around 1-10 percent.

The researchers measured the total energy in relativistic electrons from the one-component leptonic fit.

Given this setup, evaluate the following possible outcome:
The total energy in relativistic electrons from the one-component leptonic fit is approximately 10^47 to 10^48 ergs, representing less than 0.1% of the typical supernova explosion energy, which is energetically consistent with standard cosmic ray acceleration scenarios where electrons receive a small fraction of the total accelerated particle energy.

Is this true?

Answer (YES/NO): NO